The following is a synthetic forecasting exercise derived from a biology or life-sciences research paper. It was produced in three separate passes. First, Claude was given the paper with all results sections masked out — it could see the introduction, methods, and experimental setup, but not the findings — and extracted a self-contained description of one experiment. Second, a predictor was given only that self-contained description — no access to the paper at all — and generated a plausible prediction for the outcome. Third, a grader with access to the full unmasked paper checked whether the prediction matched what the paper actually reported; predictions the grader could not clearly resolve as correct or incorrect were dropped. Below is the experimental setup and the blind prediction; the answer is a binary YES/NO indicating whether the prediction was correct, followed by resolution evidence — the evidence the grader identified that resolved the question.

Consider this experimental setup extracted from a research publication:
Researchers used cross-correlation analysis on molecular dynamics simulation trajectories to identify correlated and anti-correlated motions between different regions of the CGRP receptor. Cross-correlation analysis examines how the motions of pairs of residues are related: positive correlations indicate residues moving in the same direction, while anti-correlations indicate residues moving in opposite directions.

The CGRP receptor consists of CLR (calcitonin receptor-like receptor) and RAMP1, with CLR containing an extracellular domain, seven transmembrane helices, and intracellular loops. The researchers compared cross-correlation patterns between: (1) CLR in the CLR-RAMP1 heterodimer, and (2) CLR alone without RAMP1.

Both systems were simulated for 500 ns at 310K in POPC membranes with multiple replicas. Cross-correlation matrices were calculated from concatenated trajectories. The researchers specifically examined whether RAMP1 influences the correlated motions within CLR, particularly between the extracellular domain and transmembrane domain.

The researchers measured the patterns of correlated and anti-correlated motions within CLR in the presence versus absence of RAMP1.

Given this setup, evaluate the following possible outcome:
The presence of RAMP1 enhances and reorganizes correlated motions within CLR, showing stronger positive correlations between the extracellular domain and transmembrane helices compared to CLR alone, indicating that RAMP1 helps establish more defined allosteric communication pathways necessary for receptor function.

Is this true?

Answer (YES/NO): NO